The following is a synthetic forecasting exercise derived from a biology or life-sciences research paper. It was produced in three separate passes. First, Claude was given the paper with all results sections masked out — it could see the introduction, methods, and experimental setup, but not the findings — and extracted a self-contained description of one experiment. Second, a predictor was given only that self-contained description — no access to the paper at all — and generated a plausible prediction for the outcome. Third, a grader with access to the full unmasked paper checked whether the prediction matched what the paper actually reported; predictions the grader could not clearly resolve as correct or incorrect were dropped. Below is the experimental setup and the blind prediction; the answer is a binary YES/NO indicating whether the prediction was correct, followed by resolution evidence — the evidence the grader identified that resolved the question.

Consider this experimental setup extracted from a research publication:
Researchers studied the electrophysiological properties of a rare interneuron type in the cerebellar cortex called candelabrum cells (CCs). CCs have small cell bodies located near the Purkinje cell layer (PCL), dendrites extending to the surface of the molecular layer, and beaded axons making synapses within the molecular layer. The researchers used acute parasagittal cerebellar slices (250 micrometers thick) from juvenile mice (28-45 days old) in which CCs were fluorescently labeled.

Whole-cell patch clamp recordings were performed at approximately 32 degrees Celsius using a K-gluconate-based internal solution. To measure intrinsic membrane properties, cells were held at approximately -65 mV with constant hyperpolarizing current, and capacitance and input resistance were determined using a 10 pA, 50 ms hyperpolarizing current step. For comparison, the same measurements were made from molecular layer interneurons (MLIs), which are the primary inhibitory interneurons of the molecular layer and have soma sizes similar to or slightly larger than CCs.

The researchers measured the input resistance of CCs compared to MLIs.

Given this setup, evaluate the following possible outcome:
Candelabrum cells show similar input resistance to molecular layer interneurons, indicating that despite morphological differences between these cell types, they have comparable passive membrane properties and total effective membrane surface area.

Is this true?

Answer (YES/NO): NO